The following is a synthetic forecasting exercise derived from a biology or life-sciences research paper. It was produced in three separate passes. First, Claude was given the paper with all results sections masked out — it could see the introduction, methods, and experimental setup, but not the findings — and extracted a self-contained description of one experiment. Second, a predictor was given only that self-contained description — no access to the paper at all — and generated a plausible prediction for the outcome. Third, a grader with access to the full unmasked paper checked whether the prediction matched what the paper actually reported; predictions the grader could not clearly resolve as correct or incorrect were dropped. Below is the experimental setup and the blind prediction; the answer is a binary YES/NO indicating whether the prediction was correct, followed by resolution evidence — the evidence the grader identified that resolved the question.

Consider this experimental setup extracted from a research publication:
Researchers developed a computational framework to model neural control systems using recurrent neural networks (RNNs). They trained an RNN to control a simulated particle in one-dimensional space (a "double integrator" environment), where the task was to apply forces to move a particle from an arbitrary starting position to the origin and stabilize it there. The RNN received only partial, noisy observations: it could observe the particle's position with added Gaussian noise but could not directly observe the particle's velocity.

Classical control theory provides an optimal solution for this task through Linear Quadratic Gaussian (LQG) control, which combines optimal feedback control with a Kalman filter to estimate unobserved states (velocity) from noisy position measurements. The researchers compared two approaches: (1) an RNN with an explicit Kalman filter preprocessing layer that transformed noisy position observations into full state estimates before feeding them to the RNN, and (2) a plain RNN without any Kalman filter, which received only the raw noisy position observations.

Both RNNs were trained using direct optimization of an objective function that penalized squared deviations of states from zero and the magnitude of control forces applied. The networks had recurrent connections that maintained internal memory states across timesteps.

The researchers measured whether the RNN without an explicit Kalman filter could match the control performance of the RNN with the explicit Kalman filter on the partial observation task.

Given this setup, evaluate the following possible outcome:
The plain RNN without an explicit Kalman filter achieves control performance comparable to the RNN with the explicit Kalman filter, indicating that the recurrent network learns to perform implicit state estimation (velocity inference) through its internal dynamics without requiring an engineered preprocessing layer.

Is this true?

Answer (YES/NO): YES